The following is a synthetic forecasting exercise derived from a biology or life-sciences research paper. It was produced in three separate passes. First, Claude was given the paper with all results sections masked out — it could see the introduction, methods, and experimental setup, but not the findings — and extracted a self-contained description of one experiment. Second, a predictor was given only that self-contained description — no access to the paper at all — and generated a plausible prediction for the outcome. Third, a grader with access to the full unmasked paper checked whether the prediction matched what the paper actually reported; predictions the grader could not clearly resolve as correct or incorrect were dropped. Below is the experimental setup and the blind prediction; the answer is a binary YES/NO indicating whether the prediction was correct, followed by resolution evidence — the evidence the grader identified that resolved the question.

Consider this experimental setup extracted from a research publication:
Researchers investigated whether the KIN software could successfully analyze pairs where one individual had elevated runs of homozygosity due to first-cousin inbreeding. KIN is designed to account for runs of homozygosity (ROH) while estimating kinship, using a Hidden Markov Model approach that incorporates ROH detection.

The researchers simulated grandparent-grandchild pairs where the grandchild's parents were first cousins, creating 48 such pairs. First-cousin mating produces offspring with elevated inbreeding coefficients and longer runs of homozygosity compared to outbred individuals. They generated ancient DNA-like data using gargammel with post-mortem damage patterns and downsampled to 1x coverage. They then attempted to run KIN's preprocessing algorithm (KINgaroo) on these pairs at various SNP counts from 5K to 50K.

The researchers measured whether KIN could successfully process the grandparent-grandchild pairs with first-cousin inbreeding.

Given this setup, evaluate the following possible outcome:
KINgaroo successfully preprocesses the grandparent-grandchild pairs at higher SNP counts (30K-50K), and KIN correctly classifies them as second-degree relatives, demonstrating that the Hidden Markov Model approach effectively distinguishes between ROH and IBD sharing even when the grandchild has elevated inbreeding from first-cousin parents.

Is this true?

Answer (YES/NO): NO